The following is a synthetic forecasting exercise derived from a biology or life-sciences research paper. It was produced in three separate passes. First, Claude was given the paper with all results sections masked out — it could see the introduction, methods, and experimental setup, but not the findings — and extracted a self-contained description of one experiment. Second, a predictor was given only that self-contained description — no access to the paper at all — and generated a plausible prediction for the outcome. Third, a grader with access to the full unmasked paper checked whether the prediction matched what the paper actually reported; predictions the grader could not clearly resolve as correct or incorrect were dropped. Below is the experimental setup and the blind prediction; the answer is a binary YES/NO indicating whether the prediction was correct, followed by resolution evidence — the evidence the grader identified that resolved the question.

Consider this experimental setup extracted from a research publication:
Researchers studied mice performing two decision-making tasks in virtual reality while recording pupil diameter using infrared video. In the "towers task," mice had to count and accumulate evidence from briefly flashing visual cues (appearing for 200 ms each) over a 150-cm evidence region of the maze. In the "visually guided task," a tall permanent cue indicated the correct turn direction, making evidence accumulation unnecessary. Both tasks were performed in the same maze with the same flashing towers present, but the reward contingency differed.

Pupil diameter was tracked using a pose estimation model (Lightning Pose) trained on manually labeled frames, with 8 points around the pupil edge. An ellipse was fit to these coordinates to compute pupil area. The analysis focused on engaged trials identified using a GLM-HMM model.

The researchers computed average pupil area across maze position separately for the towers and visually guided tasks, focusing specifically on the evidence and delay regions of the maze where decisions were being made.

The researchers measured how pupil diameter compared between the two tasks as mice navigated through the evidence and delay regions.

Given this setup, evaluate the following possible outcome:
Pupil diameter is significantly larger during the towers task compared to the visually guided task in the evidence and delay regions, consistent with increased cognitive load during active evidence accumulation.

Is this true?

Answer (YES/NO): NO